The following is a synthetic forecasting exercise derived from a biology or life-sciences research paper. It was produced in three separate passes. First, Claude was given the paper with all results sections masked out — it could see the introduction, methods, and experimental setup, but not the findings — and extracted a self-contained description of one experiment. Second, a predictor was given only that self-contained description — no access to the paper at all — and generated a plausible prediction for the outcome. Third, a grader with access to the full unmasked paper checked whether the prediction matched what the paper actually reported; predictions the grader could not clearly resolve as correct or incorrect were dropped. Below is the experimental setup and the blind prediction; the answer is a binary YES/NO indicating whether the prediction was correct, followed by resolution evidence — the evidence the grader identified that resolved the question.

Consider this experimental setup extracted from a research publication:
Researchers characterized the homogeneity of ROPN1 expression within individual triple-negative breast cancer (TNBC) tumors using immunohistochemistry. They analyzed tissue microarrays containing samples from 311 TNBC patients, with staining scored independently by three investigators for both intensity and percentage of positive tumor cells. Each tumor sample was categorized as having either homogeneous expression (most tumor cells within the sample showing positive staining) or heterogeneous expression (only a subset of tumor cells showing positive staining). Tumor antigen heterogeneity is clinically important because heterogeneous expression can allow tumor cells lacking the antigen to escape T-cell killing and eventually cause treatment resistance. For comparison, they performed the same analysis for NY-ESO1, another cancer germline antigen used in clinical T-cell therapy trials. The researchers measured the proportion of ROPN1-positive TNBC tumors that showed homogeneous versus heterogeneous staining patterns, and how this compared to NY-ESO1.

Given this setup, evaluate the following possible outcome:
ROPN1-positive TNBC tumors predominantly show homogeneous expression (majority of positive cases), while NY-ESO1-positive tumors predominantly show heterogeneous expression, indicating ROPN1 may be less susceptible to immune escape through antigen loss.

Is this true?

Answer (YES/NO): YES